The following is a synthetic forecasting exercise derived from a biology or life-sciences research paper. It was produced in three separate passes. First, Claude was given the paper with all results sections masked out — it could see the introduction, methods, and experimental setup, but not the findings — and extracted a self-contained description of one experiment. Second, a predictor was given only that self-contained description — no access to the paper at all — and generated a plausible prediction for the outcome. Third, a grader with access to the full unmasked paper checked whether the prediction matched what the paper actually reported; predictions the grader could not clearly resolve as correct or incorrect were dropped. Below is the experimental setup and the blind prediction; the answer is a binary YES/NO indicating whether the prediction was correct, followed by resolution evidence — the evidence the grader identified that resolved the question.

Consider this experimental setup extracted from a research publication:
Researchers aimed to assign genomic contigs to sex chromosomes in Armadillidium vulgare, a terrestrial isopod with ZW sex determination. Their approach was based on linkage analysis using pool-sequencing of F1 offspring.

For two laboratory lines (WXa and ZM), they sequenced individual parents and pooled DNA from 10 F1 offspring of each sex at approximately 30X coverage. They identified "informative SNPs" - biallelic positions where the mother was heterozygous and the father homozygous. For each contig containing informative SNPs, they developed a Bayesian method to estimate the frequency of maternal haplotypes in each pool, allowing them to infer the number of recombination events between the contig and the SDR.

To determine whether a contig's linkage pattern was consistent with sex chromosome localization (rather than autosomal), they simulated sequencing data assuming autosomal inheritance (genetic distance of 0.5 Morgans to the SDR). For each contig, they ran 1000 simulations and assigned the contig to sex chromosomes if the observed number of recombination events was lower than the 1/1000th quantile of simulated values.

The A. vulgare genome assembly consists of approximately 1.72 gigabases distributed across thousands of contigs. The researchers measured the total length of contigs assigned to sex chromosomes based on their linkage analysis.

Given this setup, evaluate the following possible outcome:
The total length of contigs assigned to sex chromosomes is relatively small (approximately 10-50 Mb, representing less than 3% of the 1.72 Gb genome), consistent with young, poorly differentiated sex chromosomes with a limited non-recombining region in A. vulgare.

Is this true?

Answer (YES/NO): YES